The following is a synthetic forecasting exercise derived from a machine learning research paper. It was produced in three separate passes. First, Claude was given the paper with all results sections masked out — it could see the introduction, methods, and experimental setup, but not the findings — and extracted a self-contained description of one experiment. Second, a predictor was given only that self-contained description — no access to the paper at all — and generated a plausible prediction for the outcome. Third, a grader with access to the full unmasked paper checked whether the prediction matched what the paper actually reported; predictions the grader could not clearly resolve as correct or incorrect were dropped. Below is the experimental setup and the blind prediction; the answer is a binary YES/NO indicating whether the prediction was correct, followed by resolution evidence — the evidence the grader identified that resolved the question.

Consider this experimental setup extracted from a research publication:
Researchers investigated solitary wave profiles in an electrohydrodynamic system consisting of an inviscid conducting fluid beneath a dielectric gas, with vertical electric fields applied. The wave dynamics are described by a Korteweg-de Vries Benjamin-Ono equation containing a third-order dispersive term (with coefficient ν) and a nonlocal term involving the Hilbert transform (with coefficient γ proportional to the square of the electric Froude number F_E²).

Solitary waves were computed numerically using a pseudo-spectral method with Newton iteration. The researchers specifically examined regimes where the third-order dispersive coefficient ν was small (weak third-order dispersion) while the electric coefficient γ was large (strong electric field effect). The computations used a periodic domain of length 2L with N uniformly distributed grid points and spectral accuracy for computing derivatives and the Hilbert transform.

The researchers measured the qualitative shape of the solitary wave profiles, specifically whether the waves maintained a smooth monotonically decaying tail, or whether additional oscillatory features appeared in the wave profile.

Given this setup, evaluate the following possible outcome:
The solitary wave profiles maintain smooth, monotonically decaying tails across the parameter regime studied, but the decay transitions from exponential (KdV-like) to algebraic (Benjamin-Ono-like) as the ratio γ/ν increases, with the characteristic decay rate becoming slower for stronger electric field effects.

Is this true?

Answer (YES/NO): NO